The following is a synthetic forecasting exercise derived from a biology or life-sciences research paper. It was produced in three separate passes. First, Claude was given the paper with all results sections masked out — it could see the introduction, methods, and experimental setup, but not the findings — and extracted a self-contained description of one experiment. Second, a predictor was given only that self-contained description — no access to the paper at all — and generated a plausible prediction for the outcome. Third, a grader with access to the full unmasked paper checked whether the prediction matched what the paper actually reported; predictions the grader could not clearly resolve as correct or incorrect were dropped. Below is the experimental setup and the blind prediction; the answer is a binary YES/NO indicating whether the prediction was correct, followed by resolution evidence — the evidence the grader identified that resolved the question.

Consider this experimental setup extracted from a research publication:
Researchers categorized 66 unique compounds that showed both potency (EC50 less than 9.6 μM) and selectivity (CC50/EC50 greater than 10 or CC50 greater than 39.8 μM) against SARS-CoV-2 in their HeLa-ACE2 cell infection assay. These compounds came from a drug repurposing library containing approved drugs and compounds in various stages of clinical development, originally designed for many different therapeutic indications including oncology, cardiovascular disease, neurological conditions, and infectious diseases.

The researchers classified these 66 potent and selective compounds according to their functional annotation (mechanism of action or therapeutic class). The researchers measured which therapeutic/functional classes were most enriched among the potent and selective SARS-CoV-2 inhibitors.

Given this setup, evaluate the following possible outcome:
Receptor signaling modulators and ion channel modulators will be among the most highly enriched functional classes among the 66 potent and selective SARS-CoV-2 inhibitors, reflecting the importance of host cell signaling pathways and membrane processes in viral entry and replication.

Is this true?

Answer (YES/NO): YES